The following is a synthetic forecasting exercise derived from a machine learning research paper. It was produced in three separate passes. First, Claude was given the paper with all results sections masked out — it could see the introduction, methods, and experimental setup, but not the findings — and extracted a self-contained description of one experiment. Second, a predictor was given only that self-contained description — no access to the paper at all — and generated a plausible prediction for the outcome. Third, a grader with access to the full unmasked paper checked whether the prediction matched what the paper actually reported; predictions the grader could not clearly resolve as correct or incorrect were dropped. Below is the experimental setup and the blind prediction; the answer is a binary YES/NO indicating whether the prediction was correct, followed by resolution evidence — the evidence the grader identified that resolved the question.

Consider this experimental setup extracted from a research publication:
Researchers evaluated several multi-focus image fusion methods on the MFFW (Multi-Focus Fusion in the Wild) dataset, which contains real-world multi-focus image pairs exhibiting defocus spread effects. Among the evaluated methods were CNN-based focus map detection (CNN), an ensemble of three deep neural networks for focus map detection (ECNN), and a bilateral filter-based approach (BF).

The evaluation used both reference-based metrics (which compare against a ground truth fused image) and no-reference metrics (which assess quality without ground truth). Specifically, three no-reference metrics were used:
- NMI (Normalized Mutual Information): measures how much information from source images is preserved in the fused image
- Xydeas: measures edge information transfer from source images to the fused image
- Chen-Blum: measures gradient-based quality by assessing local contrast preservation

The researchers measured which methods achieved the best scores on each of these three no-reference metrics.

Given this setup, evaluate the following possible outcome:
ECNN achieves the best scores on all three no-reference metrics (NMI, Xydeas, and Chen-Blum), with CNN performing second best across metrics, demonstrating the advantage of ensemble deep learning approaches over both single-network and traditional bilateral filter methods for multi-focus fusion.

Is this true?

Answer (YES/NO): NO